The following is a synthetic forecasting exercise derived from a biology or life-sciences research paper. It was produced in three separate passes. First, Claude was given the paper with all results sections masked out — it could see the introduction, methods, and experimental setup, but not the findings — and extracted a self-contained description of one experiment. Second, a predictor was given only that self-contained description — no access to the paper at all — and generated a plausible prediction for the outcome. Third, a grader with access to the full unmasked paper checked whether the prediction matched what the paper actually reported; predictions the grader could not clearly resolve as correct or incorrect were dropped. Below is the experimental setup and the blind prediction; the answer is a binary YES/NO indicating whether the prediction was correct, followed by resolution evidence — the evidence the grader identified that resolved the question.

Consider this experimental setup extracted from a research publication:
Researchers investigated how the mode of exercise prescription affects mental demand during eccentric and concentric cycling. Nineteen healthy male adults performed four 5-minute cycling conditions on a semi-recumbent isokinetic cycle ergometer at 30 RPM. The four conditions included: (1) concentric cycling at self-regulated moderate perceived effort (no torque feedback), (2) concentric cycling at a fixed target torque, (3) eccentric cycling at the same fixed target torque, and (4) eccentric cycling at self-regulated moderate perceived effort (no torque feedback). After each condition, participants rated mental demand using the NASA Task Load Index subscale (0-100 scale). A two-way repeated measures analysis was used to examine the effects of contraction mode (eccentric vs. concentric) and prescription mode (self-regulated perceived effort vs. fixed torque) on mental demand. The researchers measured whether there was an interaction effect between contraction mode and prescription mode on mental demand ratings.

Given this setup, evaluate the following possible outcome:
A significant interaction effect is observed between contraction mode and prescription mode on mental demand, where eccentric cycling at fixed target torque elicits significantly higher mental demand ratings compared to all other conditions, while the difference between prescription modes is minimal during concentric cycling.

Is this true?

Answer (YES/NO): NO